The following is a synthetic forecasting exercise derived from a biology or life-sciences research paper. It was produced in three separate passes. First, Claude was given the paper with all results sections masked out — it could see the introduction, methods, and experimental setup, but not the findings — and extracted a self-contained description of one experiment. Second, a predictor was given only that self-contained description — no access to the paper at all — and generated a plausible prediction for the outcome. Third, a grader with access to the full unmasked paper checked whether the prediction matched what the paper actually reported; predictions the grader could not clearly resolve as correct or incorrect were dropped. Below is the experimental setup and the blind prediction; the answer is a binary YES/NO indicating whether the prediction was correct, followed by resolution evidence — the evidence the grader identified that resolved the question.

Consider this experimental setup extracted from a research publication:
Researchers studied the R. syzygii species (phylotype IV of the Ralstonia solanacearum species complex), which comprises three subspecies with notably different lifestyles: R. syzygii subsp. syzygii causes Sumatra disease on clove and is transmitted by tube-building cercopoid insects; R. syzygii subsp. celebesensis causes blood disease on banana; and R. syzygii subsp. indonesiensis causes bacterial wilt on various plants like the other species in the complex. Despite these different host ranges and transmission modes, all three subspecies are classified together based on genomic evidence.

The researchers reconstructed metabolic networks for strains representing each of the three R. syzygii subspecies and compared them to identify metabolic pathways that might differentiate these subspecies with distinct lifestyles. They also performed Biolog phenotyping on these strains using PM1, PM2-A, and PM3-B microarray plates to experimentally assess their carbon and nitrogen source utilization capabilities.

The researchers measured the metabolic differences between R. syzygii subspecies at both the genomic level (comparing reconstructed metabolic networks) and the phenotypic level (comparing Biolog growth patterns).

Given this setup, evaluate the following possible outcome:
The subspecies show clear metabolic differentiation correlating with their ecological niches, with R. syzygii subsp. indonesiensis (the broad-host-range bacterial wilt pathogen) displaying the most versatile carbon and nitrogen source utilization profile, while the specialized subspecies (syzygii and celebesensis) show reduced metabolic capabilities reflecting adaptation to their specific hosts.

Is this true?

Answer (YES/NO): NO